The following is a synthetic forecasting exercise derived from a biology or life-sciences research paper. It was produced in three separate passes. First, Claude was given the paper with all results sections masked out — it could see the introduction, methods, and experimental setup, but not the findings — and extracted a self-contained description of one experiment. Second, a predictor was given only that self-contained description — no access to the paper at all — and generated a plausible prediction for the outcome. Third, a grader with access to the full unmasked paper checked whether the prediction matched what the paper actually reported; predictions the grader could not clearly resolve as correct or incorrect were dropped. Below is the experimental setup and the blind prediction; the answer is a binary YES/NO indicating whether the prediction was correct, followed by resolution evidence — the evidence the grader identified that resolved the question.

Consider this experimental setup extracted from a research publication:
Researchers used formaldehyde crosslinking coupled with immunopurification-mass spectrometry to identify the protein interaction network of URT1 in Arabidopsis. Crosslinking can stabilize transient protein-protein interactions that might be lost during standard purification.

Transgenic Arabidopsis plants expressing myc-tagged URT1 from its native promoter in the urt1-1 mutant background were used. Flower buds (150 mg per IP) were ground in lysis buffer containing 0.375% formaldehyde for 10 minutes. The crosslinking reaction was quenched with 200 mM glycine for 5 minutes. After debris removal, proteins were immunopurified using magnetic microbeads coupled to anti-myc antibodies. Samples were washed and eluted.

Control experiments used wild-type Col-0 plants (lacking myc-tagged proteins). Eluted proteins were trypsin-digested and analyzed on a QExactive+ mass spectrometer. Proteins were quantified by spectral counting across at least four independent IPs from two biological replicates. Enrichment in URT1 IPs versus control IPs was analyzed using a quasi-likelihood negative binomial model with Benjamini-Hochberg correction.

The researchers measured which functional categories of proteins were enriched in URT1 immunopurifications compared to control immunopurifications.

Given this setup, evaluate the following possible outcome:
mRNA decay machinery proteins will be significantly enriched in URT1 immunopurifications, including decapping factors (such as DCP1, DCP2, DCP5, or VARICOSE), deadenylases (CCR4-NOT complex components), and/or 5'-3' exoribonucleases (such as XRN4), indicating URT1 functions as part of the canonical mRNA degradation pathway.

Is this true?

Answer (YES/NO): YES